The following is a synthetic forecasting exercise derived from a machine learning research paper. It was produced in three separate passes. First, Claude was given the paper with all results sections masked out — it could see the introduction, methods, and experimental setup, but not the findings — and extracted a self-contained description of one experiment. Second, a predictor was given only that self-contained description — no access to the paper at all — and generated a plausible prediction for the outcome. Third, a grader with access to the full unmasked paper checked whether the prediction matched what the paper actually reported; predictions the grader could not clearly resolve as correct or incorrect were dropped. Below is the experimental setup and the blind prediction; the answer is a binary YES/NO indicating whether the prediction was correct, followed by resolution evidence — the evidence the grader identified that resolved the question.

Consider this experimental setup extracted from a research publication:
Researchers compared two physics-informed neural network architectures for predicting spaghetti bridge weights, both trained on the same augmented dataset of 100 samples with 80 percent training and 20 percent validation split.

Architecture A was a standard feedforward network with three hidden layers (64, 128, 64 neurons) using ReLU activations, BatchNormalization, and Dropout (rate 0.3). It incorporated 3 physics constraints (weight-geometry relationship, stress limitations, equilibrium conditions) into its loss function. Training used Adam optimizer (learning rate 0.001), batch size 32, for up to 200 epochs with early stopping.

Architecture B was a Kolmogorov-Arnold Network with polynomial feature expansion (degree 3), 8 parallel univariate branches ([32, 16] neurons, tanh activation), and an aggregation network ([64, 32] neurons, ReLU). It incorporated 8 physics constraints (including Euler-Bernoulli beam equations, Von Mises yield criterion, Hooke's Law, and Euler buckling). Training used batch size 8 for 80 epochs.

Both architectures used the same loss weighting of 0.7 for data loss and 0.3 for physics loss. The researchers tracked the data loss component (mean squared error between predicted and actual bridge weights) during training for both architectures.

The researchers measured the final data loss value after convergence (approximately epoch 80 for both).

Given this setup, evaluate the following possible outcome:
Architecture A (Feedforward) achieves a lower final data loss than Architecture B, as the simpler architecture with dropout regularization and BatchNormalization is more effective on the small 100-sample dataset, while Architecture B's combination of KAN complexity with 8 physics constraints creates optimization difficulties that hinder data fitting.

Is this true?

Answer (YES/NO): YES